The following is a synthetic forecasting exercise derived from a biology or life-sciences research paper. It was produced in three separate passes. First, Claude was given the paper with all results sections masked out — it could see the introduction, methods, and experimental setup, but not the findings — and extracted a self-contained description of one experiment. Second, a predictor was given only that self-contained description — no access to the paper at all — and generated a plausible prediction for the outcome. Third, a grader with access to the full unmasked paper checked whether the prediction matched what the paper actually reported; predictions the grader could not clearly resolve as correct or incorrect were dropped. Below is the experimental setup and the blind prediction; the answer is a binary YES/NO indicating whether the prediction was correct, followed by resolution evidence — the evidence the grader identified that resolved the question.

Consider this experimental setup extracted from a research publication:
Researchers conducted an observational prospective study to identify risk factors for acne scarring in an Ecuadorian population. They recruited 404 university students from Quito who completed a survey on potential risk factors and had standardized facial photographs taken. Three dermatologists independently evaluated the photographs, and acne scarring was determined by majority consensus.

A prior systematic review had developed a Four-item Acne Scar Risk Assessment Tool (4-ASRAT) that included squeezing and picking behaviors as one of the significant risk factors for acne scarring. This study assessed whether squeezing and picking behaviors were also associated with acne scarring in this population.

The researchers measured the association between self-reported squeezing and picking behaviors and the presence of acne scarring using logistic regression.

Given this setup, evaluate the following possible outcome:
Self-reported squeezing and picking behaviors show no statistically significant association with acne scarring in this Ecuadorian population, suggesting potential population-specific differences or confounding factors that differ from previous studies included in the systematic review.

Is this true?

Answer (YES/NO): YES